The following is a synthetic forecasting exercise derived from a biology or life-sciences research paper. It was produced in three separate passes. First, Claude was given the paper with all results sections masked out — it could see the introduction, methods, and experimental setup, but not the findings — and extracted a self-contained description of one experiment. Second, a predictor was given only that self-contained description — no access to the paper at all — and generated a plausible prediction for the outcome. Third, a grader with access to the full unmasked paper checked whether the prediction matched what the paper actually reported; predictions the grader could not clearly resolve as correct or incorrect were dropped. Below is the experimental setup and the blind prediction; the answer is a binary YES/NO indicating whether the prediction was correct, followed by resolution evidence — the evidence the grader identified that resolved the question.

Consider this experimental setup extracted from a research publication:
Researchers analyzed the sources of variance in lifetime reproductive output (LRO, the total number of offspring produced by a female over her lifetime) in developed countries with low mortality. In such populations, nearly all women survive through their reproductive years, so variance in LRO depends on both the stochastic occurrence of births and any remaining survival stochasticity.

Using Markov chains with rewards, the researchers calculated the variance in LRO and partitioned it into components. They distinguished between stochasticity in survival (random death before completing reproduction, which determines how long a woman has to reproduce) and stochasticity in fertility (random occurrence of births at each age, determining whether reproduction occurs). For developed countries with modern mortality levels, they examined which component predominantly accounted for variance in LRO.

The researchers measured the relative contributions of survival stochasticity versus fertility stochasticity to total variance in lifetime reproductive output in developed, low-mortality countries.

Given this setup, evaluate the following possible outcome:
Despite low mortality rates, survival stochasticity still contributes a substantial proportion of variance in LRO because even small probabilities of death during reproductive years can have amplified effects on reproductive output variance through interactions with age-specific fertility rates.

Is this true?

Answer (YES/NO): NO